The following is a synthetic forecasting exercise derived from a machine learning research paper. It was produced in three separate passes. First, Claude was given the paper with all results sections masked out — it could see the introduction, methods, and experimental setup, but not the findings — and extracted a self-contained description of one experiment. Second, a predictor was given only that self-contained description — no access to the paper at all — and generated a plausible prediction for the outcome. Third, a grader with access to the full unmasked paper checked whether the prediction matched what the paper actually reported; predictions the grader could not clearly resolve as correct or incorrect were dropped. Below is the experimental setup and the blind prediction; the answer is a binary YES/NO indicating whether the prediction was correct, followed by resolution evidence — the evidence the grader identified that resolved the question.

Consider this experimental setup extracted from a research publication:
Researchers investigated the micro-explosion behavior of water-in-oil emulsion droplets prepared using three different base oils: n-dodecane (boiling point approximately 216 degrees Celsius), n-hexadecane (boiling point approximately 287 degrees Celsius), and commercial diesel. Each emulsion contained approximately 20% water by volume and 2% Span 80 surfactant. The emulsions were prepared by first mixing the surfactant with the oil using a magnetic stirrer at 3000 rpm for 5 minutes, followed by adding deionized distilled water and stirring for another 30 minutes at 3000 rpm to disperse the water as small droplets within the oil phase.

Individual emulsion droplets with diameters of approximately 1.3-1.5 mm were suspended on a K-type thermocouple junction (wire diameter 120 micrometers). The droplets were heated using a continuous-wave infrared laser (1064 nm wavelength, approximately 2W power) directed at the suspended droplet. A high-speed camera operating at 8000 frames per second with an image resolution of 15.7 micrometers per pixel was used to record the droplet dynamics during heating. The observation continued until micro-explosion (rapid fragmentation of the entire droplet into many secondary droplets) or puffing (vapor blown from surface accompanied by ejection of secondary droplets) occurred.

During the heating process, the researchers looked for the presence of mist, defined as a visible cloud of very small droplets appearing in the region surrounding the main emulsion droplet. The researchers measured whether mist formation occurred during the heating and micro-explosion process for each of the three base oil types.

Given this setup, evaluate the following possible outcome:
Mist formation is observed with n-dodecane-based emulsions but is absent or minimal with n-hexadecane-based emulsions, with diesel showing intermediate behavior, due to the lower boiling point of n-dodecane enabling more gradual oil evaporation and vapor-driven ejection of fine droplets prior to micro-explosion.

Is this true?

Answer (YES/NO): NO